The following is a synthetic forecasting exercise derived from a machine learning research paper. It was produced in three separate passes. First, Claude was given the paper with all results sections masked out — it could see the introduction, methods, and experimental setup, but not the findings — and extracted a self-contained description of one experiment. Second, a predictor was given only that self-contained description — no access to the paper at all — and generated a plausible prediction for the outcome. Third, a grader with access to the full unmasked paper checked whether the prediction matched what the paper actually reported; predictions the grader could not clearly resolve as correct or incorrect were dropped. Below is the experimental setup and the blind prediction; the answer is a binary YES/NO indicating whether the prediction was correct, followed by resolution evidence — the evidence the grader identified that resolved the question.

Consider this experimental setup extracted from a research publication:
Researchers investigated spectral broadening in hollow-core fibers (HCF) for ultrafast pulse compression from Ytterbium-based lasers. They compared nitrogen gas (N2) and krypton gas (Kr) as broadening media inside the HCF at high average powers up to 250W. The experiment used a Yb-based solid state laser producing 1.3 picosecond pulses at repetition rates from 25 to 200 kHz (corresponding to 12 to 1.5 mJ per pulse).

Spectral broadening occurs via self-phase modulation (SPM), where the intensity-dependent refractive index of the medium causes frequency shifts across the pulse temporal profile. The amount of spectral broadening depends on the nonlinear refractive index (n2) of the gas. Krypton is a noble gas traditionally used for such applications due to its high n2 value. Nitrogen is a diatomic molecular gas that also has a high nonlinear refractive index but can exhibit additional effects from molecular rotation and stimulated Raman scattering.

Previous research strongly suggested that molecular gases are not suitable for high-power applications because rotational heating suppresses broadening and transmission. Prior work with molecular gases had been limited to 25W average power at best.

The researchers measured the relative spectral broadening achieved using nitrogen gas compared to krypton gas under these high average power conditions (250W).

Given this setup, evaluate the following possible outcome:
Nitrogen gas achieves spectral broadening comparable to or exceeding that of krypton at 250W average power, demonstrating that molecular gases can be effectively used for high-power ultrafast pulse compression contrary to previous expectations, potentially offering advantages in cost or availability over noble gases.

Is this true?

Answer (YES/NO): YES